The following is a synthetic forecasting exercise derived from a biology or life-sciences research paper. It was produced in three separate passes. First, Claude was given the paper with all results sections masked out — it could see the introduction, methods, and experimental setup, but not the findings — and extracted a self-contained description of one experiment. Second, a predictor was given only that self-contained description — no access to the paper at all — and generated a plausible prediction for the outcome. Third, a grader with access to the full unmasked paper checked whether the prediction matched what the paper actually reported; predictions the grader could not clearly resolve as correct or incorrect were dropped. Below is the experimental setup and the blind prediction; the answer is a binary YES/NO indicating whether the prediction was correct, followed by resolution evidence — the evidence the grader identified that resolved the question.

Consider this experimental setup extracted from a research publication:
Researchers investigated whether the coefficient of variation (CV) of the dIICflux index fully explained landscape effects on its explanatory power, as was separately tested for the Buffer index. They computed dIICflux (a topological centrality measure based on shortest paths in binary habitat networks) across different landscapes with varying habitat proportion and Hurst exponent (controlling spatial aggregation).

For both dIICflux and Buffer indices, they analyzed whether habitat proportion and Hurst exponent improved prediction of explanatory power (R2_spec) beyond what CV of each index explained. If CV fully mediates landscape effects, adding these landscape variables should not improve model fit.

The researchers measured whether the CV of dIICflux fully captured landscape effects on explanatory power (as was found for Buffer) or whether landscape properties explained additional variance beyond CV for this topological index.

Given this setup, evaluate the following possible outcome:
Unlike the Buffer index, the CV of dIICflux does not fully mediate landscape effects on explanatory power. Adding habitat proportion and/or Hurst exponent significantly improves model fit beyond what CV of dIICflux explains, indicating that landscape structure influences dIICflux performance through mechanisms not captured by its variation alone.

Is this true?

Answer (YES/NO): YES